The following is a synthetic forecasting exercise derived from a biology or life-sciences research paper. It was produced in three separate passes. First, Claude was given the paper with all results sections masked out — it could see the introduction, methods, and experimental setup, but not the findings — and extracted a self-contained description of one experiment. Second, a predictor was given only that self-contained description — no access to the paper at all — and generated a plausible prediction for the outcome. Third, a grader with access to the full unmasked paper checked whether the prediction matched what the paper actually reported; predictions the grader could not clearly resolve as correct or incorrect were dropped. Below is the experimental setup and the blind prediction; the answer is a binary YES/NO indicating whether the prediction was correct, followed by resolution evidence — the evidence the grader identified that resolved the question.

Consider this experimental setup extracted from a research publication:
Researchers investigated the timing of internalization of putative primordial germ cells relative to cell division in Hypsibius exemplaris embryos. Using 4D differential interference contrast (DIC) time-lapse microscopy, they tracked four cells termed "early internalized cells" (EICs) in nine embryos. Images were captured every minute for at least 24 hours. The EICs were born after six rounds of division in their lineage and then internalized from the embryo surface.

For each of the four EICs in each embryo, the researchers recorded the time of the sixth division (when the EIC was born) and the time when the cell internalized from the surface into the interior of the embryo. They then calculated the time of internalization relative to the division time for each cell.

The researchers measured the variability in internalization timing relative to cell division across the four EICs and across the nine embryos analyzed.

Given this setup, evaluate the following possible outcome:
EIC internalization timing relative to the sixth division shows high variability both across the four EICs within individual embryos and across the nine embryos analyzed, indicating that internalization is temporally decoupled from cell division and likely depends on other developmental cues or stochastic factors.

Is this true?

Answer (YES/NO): YES